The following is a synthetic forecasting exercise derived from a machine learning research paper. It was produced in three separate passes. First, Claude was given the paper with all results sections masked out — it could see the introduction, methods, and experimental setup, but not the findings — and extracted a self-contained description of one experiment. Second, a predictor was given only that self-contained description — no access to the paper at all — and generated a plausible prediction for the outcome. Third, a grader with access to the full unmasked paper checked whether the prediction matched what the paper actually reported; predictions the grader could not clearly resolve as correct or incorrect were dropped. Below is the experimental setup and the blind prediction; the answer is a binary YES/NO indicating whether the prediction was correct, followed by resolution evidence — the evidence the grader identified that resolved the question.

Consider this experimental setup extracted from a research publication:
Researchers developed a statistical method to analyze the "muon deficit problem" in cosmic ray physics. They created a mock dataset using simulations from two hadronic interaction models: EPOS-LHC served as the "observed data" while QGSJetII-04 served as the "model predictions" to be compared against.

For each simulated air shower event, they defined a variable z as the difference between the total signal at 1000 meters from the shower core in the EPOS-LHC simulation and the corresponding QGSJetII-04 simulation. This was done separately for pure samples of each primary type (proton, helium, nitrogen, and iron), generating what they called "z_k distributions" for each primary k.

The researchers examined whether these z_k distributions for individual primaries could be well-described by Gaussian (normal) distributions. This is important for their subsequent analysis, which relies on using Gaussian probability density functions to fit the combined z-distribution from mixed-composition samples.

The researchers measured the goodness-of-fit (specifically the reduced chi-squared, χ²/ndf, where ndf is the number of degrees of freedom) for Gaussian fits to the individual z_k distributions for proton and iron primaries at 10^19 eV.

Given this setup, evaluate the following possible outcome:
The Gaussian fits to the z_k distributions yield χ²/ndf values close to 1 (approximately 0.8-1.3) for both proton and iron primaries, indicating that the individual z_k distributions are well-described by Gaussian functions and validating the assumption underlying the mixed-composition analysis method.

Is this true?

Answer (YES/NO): NO